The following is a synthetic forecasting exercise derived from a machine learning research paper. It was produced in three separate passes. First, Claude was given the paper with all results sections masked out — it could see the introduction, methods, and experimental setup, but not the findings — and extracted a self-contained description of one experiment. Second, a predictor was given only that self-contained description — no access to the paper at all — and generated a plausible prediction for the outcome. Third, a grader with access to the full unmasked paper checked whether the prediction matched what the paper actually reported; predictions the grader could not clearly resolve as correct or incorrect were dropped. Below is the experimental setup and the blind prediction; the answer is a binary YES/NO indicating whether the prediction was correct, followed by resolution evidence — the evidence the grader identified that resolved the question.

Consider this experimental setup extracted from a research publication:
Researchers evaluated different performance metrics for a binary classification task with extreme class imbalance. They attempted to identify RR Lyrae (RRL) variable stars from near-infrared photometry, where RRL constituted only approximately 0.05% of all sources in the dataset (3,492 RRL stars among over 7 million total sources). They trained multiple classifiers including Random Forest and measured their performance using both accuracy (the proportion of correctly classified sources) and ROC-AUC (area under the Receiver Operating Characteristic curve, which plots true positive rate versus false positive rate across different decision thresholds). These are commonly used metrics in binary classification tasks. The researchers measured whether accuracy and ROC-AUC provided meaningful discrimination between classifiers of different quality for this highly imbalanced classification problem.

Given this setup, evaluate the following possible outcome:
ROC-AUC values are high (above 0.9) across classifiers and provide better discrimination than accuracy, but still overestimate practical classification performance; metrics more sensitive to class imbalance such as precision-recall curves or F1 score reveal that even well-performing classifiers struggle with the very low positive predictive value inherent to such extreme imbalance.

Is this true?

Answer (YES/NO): NO